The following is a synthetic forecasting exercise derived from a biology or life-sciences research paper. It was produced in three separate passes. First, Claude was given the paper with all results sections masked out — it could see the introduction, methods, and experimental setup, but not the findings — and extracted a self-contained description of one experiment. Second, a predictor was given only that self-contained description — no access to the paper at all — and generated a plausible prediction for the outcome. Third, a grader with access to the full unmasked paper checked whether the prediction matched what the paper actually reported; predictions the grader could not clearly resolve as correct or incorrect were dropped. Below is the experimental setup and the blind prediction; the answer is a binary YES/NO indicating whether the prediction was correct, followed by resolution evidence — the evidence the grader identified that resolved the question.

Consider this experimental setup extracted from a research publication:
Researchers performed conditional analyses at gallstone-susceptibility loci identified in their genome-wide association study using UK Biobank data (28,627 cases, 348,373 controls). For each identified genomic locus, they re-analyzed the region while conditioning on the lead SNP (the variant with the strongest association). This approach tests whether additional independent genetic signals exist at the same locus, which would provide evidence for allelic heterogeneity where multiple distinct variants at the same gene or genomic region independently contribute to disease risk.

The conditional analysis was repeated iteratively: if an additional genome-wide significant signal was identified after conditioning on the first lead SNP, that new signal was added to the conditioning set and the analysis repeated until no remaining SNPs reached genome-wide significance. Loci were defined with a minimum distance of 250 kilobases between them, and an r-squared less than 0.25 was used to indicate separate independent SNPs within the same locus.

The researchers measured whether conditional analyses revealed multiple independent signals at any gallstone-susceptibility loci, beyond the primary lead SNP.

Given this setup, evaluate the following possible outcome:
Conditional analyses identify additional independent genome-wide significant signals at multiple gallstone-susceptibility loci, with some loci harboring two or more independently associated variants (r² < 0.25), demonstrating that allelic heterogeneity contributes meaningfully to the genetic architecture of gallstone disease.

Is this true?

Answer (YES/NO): YES